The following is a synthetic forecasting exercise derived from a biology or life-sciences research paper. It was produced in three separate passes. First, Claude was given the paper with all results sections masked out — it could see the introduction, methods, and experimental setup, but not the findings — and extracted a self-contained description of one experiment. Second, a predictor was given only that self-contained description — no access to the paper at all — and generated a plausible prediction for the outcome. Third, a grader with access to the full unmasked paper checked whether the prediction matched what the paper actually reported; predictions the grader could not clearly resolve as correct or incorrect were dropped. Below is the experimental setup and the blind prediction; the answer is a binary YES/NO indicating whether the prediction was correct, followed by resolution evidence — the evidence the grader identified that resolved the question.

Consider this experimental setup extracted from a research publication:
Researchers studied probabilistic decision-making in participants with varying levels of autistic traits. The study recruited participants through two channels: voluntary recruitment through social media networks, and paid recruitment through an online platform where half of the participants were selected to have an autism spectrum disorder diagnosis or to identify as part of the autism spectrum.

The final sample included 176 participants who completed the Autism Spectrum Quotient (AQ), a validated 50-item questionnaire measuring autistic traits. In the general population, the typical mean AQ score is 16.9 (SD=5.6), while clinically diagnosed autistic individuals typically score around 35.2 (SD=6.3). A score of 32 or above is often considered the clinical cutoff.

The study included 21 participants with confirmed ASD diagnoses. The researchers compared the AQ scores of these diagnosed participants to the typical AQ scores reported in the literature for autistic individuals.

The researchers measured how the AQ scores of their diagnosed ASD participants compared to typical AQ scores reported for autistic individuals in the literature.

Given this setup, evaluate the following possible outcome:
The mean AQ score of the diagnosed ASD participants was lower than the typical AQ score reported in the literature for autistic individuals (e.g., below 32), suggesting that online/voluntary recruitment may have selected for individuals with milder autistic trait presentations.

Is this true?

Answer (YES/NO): YES